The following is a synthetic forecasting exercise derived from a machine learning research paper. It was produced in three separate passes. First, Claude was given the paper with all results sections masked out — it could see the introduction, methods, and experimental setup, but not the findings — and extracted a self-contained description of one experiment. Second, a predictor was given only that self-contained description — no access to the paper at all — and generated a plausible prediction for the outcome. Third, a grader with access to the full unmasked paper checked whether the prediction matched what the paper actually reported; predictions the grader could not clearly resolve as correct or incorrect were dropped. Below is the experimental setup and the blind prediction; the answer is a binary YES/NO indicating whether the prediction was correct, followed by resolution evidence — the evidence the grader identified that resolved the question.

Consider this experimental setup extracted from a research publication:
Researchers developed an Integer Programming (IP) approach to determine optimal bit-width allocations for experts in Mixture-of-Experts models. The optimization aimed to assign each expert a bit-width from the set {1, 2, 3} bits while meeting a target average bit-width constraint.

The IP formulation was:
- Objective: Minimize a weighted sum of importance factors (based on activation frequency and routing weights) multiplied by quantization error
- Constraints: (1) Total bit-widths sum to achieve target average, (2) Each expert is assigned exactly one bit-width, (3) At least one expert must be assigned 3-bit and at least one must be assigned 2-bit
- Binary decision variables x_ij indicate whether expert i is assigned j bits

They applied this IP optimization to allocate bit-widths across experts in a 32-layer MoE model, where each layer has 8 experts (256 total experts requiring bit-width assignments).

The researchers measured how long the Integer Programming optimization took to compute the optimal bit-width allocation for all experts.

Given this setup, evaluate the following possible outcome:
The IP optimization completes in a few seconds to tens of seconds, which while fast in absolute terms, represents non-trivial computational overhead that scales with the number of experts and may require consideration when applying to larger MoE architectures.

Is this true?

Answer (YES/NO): NO